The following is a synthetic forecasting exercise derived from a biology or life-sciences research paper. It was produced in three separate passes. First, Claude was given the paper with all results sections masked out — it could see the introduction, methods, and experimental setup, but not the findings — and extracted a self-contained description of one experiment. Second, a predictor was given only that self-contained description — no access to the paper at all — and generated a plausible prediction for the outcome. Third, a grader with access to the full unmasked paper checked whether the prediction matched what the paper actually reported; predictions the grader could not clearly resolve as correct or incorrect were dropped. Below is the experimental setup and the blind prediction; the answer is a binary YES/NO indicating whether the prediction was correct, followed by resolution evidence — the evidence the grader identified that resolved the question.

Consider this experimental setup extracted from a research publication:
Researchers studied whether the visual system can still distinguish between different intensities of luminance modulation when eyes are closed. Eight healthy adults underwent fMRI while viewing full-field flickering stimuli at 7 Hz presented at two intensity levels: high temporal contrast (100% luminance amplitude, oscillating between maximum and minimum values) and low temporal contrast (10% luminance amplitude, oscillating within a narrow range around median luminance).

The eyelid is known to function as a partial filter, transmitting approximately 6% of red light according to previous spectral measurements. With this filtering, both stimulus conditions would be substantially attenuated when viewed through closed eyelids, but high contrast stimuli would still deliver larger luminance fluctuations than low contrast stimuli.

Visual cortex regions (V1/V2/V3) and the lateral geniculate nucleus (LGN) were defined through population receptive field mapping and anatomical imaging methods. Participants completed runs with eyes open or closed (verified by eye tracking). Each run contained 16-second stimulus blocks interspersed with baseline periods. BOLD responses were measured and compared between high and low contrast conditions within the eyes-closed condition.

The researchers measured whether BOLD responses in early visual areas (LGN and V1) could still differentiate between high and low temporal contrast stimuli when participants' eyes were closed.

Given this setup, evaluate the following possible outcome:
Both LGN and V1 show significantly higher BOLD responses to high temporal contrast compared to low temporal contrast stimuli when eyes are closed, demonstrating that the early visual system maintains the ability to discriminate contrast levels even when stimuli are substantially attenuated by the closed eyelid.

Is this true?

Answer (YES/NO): NO